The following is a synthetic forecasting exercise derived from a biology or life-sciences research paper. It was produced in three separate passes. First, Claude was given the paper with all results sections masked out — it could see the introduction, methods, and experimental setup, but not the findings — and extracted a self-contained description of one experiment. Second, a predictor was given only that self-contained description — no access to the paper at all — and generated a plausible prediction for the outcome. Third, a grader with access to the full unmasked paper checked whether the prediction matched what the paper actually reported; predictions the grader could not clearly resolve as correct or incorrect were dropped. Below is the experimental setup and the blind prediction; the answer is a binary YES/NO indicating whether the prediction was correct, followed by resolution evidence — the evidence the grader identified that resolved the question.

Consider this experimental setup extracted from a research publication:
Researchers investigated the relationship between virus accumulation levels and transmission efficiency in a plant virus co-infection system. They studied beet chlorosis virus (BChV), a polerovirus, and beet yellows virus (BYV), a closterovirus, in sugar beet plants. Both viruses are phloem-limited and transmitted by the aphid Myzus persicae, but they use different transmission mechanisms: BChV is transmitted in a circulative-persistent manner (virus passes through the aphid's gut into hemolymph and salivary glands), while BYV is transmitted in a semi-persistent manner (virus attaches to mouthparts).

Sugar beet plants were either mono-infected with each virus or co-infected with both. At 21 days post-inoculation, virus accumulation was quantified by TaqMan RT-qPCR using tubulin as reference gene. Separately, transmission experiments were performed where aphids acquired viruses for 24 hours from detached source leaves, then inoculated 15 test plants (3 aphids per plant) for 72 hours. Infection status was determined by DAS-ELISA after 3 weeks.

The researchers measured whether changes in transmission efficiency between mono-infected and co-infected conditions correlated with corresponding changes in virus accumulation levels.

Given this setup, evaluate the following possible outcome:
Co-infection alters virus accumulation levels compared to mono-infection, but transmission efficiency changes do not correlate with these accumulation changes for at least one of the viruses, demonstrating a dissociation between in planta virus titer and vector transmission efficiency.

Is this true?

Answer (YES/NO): NO